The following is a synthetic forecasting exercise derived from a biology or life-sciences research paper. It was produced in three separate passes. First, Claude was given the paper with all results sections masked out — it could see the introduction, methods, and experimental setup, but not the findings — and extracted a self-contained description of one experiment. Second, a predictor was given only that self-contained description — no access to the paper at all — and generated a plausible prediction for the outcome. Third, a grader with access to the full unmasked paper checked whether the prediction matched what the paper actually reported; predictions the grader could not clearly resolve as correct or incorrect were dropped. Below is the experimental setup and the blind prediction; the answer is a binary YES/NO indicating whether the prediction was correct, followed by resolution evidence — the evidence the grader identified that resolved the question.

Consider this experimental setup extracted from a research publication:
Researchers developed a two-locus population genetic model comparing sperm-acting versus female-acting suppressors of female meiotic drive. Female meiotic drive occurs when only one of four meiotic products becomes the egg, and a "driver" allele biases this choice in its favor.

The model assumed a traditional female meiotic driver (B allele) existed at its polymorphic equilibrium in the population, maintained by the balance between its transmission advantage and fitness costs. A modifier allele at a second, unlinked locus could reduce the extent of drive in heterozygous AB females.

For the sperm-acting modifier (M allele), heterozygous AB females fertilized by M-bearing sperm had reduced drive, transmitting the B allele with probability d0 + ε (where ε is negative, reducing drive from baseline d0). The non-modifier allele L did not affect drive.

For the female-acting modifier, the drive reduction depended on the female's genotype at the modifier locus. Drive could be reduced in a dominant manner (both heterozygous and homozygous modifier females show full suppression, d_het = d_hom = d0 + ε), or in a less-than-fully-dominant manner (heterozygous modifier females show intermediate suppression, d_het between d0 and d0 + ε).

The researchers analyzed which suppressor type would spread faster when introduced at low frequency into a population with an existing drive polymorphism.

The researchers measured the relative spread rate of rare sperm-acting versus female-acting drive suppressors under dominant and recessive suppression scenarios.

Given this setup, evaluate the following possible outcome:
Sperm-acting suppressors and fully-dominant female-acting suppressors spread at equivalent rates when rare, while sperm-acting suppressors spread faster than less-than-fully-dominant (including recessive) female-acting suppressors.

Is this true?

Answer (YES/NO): YES